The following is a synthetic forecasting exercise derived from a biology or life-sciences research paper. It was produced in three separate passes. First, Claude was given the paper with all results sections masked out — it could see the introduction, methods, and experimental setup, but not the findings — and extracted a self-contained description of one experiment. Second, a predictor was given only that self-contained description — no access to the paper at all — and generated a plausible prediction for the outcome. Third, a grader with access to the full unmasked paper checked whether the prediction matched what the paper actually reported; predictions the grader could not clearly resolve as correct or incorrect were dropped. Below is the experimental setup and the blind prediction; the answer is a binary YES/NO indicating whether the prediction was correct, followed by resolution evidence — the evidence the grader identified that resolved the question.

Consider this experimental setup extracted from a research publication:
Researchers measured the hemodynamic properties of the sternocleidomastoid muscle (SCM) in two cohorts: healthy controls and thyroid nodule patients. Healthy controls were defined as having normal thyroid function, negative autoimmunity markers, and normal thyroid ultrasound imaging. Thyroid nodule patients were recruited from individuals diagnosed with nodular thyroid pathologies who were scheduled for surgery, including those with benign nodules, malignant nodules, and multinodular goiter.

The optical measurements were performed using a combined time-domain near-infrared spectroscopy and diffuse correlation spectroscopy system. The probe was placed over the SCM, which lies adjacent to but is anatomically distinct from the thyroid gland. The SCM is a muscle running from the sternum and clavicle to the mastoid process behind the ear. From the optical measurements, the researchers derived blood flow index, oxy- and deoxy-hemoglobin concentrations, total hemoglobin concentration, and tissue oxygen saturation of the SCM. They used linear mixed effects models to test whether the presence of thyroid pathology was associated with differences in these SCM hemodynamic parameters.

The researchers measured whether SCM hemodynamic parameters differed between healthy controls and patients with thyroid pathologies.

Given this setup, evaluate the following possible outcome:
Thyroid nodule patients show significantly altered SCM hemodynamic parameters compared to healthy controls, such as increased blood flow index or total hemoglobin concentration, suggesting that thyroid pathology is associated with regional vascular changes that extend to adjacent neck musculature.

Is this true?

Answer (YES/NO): NO